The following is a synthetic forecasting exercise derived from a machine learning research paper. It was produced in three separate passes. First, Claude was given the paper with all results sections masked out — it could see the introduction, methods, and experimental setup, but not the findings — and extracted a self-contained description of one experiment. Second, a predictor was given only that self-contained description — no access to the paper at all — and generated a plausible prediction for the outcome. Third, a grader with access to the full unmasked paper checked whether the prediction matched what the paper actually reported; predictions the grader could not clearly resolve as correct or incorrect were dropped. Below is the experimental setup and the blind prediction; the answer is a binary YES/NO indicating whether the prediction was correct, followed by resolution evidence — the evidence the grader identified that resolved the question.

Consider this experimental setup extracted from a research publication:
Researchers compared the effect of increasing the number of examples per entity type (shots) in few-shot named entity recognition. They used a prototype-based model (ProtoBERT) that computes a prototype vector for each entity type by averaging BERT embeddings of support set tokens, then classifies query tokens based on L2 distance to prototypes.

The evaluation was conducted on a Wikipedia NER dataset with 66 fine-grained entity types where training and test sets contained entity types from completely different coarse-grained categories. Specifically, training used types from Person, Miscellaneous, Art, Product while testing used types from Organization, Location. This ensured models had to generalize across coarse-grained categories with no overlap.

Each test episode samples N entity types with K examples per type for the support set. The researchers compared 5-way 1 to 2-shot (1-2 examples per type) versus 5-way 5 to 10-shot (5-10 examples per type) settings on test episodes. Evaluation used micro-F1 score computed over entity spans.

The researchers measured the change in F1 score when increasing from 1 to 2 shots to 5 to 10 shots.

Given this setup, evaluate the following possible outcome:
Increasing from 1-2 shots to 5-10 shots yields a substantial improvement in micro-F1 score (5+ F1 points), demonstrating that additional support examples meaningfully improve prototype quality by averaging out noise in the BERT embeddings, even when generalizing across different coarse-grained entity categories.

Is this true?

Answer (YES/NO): YES